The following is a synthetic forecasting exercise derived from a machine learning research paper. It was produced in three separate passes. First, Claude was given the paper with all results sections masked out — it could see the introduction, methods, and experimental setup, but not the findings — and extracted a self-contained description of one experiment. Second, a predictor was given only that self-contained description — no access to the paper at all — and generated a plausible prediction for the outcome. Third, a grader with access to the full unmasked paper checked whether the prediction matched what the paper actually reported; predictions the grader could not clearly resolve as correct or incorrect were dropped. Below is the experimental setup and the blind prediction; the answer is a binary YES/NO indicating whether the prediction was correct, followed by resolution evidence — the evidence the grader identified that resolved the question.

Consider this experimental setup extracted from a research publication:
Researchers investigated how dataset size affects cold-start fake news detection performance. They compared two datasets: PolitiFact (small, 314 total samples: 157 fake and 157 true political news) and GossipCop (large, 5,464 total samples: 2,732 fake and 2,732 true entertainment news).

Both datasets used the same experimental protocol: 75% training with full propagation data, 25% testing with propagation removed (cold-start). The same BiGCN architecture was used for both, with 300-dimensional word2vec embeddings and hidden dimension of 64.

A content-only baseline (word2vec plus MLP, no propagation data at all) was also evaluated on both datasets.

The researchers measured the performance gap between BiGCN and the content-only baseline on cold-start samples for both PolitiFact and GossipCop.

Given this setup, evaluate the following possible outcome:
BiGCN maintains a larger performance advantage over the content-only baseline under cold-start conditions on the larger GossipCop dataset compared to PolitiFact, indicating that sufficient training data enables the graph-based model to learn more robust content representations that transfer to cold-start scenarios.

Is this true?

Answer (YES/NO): NO